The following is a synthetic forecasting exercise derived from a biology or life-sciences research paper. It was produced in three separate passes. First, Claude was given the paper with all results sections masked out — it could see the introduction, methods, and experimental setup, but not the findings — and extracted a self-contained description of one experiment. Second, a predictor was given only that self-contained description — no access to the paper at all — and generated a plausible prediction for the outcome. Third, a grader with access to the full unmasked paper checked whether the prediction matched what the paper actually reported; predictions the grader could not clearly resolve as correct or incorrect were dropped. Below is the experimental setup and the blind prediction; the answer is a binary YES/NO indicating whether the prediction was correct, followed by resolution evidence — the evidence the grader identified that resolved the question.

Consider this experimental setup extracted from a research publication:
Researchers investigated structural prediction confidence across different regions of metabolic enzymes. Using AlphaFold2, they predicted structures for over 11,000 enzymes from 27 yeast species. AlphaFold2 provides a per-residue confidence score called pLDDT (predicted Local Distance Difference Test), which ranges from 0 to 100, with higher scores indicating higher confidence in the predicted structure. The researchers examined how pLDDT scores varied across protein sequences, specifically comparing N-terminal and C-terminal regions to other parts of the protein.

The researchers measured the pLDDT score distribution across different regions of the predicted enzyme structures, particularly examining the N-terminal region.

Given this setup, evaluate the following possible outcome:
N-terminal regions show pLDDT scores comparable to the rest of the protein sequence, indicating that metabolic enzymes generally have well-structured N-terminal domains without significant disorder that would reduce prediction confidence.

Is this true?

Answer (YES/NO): NO